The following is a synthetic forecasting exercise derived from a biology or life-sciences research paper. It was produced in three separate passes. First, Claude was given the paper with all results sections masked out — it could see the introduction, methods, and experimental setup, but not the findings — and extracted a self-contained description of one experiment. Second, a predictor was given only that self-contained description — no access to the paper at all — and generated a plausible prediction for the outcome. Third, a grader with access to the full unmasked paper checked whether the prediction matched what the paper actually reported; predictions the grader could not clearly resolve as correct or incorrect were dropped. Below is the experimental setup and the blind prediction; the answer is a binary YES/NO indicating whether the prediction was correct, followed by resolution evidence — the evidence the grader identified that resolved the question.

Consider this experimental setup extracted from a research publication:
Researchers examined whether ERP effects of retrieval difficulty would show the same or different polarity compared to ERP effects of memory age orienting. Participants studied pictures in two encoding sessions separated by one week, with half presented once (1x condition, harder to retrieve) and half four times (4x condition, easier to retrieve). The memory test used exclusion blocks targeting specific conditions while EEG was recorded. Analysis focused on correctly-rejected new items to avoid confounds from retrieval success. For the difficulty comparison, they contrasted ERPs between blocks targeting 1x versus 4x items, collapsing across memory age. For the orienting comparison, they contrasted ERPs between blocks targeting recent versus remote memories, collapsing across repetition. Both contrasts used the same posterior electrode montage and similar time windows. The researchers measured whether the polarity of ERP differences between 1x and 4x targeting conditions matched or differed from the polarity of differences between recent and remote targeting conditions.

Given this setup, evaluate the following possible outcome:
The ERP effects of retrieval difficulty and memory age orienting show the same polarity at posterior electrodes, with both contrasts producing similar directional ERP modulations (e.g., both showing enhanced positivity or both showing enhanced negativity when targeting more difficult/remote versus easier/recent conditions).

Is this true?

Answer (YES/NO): NO